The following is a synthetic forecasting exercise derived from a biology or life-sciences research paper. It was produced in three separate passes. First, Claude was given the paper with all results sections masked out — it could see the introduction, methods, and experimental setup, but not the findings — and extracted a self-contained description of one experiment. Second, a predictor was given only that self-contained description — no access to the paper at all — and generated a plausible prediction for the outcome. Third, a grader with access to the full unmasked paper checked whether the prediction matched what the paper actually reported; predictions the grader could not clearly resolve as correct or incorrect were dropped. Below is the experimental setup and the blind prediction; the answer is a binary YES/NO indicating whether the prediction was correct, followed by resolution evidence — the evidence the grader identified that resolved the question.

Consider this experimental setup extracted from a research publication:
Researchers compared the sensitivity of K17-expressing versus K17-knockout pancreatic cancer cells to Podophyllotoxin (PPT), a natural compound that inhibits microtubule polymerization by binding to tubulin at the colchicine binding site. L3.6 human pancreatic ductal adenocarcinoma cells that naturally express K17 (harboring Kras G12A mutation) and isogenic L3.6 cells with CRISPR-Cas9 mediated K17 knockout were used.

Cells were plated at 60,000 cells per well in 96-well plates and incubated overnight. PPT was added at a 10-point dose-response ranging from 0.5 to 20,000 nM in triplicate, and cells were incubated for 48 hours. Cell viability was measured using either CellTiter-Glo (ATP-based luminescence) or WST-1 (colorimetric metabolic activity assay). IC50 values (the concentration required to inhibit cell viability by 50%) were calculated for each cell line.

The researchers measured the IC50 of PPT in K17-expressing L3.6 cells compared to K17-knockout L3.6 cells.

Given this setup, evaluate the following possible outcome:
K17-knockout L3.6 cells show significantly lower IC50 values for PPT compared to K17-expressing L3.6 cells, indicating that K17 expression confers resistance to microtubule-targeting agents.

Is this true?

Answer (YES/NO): NO